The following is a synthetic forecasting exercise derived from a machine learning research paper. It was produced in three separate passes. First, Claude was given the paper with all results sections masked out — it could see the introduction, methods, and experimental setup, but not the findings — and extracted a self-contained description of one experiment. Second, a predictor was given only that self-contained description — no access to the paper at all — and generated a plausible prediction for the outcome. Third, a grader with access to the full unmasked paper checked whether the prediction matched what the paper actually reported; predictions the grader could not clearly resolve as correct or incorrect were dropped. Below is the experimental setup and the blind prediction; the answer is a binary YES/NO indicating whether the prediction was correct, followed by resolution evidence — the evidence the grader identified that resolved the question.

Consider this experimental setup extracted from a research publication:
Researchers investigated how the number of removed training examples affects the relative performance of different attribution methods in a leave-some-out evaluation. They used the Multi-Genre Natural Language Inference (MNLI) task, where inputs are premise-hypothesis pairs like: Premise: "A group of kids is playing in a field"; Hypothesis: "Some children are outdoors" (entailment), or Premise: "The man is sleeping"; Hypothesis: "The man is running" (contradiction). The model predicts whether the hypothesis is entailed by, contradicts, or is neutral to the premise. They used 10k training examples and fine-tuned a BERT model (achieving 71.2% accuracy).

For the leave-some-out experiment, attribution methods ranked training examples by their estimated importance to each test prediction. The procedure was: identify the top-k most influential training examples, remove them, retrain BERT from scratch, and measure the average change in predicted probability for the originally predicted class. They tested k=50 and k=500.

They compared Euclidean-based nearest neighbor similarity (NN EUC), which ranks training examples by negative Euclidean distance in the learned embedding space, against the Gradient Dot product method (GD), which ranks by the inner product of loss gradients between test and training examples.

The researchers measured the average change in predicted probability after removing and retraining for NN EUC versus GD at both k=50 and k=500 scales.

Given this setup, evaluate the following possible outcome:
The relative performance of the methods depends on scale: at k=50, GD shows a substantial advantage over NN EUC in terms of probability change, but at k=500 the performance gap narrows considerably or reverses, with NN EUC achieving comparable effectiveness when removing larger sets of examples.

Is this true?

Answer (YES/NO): NO